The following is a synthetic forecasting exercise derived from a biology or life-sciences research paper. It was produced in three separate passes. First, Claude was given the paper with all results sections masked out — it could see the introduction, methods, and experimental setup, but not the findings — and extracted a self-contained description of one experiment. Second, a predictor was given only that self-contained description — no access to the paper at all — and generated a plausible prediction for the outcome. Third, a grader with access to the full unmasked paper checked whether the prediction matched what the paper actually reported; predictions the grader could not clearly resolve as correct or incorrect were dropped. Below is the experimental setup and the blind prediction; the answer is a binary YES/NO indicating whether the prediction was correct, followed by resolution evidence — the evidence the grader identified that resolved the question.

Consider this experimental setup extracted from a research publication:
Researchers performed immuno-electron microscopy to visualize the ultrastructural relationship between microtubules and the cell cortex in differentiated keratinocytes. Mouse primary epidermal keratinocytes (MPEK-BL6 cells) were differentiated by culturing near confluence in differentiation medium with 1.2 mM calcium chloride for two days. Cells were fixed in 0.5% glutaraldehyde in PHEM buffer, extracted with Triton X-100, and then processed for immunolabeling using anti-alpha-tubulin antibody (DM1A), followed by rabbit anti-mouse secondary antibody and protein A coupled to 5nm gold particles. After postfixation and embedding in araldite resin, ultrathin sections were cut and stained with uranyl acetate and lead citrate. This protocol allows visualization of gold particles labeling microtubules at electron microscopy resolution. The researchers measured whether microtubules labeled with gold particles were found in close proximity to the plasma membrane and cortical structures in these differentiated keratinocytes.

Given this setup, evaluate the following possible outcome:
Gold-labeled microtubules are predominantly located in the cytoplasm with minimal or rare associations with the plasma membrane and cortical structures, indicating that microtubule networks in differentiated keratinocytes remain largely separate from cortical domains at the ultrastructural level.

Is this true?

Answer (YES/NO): NO